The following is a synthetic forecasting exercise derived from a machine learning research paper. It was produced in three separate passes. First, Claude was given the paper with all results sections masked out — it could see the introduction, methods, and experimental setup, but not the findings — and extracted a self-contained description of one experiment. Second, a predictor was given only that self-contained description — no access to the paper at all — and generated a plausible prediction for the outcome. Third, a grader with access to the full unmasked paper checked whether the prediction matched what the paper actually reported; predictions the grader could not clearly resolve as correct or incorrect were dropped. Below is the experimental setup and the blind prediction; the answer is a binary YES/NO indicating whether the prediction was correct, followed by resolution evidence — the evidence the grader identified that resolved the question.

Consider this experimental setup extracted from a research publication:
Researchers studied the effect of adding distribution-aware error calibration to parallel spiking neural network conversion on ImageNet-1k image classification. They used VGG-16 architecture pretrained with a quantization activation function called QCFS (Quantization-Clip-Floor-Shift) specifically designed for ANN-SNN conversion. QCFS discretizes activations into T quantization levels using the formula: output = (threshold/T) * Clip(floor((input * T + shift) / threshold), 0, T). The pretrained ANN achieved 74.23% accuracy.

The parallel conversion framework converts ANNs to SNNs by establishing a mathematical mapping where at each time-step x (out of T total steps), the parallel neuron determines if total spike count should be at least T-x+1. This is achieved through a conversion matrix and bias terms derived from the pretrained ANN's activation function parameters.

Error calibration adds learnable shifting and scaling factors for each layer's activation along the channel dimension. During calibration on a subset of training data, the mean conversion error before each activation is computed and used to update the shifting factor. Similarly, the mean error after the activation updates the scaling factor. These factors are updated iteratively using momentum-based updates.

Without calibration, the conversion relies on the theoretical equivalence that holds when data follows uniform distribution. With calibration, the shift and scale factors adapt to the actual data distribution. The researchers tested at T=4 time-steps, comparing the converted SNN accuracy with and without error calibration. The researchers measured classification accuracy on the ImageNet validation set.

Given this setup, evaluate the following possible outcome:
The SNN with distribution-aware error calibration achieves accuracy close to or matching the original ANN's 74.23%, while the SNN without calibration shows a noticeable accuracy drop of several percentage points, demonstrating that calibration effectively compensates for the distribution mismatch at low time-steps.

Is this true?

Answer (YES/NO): NO